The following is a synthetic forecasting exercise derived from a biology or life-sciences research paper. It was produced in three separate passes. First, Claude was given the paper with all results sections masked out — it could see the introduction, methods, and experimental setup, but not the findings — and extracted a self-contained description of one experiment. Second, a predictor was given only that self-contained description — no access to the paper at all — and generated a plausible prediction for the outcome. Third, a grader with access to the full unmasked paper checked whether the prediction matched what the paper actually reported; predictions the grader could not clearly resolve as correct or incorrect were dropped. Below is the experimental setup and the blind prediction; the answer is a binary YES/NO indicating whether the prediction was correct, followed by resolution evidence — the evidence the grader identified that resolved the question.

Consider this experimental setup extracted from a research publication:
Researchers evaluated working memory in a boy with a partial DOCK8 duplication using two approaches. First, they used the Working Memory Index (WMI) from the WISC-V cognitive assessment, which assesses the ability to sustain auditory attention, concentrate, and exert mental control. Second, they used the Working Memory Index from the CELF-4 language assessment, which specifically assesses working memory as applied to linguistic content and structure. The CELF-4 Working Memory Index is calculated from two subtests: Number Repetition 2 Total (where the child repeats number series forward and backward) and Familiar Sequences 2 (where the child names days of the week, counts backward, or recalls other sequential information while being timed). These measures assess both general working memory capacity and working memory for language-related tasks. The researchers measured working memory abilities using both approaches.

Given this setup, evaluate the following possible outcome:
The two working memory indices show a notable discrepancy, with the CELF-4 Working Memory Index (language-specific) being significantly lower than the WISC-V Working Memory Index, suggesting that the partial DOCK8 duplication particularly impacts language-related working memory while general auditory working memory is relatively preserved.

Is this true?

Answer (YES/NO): NO